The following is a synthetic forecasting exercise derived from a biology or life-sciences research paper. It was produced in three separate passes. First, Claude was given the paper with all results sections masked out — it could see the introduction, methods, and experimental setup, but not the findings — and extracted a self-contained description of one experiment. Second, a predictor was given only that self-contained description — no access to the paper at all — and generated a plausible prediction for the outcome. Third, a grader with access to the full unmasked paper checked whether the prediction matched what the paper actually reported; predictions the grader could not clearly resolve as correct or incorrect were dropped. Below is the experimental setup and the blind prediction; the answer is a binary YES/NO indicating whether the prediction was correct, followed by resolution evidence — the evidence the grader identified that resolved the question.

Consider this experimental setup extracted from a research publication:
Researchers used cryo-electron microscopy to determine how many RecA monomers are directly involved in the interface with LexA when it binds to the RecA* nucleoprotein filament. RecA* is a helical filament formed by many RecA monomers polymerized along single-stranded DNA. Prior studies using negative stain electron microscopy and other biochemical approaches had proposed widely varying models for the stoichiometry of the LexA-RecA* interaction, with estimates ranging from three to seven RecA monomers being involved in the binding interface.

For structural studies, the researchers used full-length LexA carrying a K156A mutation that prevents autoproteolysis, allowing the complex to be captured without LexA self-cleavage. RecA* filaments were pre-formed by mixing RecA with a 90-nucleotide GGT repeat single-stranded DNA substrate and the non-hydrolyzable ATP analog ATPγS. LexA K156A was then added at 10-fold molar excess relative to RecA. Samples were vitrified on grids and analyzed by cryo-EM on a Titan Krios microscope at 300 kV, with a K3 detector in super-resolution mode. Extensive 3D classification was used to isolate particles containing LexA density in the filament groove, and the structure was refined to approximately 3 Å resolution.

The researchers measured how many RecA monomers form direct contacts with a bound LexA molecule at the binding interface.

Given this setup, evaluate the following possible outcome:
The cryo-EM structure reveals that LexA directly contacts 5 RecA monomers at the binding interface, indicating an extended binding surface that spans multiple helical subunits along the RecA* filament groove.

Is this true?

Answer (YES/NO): NO